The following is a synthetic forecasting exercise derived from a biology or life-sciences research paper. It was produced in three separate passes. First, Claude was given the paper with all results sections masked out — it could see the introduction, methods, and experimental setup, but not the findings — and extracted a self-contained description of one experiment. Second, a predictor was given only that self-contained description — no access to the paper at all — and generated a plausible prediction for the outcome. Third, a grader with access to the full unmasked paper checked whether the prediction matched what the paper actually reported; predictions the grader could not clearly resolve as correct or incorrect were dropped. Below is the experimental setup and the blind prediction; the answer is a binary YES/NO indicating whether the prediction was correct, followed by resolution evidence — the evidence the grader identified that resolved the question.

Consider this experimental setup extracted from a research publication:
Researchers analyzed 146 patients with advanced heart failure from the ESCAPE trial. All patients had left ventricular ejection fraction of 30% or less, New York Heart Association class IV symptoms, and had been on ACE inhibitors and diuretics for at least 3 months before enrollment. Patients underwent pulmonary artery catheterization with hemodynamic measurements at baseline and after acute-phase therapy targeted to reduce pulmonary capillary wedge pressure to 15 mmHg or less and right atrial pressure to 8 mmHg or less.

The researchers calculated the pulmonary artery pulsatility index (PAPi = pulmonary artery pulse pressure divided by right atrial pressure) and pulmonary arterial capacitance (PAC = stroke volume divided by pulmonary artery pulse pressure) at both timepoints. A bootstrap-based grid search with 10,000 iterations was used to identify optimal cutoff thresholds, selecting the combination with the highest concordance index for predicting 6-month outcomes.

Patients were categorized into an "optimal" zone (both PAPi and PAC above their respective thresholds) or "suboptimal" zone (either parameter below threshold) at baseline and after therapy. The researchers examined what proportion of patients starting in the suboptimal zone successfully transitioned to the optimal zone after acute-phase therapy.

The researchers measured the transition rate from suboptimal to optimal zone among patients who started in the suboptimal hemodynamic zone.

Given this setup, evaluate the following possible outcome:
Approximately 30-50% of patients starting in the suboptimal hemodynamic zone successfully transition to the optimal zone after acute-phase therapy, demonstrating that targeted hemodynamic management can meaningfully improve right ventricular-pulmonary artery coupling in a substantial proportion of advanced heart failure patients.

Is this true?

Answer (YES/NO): NO